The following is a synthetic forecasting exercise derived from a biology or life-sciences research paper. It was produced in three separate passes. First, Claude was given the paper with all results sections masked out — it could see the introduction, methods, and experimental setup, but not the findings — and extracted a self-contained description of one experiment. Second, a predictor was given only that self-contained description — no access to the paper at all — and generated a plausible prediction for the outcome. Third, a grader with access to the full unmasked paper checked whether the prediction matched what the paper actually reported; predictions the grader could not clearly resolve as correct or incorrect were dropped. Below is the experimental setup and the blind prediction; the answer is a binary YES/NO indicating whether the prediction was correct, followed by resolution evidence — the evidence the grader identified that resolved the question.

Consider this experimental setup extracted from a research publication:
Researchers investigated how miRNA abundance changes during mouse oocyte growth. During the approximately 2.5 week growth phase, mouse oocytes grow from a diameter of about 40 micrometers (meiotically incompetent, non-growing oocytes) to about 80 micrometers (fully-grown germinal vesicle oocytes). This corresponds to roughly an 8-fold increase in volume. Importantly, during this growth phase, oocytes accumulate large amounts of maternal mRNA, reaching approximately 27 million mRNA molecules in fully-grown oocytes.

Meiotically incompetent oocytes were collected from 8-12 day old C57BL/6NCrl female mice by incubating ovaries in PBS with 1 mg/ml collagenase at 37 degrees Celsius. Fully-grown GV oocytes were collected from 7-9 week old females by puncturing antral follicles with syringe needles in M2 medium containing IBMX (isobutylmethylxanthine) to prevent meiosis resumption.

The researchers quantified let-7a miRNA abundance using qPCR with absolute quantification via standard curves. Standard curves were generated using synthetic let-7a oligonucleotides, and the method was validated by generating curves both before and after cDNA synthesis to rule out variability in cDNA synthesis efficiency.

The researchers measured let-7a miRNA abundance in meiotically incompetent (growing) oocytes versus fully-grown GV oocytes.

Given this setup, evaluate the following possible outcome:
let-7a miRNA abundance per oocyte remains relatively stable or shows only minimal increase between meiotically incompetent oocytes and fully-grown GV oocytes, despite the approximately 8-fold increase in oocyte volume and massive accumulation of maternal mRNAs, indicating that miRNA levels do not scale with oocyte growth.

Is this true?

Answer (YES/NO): YES